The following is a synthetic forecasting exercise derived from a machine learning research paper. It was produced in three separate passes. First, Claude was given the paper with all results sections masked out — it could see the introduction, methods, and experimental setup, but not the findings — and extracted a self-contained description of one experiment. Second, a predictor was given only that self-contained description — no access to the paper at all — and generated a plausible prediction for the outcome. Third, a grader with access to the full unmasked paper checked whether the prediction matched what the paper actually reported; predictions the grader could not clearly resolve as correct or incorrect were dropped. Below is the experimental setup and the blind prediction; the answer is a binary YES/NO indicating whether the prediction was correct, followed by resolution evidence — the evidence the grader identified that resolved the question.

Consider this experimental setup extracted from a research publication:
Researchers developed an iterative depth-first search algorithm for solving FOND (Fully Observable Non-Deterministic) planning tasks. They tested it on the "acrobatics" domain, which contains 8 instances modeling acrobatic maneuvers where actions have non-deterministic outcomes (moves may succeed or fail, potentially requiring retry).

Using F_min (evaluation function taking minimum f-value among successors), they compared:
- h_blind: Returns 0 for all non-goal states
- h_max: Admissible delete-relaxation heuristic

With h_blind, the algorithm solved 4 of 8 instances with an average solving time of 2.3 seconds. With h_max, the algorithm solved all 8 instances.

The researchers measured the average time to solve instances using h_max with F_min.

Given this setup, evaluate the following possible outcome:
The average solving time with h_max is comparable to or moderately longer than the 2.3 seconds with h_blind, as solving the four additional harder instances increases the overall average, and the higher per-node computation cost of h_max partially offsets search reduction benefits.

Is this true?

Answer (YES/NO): NO